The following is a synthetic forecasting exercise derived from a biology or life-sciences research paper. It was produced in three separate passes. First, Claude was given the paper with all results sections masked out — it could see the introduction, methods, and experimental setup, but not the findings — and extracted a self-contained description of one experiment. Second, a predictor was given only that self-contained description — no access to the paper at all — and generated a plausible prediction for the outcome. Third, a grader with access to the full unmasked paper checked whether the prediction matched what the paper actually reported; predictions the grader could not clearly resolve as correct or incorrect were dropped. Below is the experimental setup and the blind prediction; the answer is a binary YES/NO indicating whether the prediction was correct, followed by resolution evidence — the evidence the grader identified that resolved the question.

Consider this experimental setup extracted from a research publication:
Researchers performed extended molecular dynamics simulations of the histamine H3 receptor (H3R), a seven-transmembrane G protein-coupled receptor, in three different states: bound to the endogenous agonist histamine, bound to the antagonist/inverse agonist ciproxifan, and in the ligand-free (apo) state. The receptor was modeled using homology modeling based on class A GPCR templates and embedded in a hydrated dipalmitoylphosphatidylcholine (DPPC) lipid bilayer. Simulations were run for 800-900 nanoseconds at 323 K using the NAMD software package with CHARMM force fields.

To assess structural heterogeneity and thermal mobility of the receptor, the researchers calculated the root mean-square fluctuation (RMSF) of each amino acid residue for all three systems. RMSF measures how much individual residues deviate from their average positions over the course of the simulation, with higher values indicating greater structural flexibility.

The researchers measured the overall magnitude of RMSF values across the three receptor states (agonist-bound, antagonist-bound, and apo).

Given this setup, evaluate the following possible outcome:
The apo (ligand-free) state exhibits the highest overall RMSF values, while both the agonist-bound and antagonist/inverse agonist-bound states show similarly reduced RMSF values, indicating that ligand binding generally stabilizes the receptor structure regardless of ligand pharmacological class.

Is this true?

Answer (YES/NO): NO